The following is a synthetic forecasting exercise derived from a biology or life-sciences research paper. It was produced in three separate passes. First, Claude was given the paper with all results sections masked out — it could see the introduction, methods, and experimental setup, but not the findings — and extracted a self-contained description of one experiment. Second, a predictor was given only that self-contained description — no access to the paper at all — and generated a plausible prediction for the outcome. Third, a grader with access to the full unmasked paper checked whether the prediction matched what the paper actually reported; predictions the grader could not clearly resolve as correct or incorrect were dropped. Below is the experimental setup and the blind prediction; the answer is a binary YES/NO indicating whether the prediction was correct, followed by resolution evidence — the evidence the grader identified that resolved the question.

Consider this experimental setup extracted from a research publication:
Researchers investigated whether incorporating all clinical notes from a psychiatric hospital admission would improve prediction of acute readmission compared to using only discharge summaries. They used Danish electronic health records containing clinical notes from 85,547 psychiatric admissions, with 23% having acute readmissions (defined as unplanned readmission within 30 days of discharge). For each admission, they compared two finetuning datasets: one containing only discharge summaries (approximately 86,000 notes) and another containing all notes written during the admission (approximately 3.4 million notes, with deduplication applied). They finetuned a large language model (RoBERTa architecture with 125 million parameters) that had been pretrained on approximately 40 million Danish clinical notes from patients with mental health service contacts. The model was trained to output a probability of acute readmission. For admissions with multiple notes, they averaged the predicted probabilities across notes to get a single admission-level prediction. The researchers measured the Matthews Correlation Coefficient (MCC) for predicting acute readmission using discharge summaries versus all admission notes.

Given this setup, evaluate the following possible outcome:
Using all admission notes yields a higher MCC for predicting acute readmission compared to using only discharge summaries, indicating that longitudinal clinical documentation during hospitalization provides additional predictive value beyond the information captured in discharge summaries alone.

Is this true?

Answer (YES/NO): YES